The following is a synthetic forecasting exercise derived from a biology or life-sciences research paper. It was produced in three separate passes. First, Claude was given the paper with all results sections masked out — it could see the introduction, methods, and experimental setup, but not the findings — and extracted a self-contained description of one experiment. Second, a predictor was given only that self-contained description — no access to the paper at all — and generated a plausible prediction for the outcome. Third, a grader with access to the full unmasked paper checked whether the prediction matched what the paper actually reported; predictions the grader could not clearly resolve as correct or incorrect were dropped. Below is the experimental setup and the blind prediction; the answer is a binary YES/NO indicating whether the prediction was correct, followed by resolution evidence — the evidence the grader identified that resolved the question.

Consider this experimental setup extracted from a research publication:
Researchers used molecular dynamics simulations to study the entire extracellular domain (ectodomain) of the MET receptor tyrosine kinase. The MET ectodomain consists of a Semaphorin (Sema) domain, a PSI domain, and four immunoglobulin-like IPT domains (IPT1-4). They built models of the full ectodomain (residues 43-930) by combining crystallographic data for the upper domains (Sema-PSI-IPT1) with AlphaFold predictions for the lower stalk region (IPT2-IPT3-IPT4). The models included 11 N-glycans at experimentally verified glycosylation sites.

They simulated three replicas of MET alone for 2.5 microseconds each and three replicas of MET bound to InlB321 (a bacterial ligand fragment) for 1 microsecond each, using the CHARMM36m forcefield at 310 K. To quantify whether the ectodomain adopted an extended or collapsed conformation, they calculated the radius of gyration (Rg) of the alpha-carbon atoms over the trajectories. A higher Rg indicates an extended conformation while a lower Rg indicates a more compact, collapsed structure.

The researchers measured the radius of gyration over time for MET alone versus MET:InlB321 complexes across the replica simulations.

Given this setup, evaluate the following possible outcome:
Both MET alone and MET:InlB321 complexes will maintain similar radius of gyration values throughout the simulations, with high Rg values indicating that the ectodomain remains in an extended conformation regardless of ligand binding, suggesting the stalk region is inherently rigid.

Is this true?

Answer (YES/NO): NO